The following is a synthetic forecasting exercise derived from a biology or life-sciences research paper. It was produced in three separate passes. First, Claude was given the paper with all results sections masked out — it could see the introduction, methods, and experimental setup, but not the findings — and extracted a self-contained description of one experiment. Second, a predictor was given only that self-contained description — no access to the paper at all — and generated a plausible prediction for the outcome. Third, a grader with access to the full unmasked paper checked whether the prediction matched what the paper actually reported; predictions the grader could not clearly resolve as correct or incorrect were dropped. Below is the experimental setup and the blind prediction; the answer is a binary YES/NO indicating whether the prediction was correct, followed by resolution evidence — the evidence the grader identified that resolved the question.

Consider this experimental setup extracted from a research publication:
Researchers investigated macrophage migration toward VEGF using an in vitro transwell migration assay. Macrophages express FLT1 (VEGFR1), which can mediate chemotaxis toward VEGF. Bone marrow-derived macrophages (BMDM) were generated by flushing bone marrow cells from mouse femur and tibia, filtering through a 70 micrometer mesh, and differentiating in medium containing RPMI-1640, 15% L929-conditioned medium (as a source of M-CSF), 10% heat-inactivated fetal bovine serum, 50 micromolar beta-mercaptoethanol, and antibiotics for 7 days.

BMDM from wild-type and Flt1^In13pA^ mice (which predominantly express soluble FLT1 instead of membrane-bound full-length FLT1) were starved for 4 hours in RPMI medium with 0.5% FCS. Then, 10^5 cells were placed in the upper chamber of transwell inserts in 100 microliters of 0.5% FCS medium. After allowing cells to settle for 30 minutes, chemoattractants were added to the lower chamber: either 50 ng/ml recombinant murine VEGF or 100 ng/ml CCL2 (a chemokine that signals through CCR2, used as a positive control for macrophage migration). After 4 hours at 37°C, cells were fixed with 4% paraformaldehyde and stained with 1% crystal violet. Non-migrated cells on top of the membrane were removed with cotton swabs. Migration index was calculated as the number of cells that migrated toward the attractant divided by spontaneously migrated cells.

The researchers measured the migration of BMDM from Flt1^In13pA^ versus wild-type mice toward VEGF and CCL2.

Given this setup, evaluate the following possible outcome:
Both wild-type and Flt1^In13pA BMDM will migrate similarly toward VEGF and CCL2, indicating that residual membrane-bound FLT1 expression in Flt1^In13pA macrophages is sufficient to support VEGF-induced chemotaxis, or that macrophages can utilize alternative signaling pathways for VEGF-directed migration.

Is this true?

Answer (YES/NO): NO